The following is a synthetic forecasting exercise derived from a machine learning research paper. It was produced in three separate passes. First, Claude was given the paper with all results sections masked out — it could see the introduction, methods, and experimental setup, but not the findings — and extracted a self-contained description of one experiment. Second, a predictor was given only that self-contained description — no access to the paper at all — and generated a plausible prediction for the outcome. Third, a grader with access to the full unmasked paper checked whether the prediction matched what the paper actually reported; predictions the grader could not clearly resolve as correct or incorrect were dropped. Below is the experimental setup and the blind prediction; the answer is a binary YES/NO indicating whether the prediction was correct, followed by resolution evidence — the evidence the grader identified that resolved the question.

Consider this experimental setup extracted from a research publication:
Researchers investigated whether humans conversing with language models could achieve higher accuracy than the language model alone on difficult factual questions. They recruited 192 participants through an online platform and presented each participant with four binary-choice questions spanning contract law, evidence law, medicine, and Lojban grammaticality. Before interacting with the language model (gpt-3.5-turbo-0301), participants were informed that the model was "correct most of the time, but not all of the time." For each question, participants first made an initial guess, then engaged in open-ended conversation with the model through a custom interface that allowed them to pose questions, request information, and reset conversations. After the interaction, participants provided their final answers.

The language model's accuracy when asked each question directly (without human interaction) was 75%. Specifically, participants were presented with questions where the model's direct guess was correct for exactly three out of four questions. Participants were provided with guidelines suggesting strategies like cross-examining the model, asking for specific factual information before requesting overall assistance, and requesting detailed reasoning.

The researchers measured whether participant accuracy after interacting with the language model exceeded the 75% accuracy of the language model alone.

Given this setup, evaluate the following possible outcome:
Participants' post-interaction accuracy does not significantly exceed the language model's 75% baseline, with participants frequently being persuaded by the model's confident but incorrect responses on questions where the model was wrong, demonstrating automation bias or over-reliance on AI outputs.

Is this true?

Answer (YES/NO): YES